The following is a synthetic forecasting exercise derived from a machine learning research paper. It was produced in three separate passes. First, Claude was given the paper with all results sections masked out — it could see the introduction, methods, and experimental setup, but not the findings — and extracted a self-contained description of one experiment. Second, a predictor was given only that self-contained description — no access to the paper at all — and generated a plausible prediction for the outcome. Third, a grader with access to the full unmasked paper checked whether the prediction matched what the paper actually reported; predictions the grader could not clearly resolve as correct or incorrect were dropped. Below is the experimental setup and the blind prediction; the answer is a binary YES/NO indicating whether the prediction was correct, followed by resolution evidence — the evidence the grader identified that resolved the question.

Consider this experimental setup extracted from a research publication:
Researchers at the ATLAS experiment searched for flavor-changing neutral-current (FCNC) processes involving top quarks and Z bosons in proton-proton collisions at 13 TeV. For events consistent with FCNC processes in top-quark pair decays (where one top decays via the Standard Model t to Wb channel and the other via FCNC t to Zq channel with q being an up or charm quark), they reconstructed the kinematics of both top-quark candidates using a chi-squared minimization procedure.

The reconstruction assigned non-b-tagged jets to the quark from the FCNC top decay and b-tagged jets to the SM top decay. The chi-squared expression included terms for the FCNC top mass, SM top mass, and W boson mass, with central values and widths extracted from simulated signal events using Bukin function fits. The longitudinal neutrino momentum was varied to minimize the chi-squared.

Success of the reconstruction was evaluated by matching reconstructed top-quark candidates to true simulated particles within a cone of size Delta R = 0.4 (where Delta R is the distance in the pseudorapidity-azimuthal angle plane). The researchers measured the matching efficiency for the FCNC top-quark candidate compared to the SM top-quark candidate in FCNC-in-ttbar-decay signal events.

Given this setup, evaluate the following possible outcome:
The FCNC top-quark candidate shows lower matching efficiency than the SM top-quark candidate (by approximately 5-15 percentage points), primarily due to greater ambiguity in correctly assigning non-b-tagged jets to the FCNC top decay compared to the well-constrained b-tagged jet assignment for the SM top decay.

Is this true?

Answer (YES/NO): NO